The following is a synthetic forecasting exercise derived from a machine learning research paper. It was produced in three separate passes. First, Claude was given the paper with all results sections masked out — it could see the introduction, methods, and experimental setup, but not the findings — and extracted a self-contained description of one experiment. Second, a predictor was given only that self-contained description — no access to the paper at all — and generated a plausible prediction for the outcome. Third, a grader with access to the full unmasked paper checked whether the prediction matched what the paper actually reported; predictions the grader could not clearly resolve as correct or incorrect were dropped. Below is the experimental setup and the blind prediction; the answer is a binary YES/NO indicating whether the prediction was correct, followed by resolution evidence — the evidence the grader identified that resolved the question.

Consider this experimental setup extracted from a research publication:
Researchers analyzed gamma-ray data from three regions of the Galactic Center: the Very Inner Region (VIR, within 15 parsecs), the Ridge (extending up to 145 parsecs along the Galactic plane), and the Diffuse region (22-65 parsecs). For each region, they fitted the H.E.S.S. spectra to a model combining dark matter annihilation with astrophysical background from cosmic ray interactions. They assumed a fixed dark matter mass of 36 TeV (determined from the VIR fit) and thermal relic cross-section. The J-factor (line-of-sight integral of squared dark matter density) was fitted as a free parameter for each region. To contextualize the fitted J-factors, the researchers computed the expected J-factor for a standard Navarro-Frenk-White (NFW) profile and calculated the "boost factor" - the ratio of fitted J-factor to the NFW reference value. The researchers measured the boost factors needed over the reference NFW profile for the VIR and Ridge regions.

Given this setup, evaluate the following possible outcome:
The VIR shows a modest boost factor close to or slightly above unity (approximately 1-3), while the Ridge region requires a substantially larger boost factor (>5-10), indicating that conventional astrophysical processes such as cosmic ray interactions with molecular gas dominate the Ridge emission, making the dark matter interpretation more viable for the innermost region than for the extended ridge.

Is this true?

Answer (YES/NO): NO